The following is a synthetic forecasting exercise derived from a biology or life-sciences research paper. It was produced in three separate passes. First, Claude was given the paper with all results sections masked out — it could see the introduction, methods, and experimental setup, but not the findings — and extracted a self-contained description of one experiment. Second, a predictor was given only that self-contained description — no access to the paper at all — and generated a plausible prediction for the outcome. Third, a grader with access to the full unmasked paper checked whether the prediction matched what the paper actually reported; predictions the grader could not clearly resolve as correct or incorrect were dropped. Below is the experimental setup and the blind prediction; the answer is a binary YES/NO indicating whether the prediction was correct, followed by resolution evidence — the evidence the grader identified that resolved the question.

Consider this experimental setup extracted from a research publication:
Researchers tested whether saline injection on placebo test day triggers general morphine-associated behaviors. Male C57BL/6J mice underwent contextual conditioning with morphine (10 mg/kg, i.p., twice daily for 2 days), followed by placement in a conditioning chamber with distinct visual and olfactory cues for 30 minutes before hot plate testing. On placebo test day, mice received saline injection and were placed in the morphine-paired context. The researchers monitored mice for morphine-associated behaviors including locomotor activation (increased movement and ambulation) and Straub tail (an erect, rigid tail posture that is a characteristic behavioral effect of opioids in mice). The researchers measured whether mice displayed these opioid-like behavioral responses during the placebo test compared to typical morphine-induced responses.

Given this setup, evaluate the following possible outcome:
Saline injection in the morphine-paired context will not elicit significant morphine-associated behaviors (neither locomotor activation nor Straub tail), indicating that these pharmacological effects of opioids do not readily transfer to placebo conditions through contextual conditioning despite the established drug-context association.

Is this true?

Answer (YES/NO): YES